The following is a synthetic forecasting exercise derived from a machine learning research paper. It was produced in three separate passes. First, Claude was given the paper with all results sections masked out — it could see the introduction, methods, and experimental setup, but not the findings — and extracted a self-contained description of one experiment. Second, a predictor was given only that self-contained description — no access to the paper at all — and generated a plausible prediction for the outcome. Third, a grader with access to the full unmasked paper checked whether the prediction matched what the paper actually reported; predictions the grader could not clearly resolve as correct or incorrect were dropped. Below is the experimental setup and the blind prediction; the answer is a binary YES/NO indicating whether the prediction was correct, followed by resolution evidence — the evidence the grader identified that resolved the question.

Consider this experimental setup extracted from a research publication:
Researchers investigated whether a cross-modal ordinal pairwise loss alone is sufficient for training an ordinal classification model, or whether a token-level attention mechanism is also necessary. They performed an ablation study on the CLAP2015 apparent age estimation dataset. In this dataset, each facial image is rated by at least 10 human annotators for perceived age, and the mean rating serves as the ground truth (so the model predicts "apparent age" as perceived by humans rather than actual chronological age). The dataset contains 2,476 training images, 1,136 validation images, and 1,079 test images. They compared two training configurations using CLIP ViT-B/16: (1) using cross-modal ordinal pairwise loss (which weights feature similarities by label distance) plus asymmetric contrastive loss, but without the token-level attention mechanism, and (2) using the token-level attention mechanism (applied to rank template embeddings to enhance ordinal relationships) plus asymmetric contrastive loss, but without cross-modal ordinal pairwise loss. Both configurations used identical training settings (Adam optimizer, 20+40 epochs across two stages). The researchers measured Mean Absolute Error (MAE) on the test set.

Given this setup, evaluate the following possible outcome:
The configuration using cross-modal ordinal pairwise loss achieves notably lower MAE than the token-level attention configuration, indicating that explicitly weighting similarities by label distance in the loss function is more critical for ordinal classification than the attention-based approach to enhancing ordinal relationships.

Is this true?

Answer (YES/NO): NO